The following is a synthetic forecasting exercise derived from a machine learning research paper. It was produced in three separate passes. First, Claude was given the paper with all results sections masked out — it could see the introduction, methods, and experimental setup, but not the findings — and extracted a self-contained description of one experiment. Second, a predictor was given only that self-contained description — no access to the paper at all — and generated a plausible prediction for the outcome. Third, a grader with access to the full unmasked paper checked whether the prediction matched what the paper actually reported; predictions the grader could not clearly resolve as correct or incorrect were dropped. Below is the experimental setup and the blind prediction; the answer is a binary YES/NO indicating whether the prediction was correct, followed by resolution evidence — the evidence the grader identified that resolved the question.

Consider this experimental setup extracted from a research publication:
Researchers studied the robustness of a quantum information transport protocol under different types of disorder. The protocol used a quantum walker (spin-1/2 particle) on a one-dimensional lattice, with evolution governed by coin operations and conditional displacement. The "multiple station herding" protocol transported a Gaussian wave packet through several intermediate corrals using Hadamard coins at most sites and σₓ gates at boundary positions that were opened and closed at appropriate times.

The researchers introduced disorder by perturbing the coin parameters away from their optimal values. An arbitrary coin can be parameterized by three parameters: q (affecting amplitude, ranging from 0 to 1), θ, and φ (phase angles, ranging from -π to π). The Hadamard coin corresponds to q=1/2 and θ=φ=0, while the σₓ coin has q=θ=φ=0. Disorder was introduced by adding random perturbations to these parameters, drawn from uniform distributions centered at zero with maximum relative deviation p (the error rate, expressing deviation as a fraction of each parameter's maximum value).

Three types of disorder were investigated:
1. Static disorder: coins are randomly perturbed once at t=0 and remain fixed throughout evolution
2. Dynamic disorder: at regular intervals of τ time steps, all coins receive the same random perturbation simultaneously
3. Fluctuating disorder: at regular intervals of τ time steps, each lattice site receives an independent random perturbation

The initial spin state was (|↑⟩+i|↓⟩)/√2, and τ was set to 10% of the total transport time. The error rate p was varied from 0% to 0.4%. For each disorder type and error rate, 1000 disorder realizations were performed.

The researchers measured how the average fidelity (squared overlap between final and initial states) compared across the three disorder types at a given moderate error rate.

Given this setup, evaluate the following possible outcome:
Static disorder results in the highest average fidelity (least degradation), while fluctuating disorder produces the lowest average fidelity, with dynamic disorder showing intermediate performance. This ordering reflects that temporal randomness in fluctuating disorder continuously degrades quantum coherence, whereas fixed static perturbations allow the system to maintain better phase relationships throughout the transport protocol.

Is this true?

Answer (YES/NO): YES